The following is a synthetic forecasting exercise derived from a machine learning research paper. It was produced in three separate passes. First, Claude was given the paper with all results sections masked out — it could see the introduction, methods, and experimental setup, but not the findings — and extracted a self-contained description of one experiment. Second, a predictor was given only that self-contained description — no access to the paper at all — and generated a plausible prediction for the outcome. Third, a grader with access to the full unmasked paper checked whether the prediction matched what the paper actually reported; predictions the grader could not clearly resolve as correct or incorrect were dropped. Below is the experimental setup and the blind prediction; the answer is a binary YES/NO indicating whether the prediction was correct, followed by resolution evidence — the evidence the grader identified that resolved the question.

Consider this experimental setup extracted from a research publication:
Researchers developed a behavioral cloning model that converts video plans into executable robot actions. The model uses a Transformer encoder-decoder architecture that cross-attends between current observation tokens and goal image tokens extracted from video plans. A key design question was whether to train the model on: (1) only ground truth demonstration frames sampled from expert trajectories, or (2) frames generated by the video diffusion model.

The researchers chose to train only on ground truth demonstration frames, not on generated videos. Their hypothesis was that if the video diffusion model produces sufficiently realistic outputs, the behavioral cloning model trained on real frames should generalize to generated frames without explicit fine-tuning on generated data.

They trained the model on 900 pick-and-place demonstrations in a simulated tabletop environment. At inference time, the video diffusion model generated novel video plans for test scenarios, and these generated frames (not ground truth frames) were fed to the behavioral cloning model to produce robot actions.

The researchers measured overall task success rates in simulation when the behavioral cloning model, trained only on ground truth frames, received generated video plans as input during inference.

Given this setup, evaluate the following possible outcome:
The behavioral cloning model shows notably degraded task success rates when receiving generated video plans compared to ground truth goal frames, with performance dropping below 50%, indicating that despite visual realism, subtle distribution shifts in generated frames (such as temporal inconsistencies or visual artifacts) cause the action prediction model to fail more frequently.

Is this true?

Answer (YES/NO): NO